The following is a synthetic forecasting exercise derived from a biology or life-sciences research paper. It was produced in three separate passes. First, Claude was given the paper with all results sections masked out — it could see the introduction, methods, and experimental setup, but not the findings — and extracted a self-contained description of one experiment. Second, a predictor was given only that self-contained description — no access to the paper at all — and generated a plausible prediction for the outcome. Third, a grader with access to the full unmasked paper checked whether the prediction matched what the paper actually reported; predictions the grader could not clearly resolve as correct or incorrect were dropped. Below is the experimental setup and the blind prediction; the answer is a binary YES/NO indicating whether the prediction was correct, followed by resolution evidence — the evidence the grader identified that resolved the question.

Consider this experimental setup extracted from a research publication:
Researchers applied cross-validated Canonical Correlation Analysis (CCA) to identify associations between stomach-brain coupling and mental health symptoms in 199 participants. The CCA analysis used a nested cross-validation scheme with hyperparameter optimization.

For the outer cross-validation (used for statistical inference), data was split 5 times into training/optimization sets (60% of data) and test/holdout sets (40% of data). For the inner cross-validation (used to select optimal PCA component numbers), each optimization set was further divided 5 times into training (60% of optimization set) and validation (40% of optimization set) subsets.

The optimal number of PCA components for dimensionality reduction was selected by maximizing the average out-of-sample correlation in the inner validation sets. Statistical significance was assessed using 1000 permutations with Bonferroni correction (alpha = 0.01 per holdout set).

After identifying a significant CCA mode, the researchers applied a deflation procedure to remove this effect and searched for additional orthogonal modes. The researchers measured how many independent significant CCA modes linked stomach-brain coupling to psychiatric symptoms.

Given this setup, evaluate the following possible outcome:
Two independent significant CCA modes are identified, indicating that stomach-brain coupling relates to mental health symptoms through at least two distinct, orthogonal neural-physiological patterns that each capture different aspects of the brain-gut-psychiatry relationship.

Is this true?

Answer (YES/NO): NO